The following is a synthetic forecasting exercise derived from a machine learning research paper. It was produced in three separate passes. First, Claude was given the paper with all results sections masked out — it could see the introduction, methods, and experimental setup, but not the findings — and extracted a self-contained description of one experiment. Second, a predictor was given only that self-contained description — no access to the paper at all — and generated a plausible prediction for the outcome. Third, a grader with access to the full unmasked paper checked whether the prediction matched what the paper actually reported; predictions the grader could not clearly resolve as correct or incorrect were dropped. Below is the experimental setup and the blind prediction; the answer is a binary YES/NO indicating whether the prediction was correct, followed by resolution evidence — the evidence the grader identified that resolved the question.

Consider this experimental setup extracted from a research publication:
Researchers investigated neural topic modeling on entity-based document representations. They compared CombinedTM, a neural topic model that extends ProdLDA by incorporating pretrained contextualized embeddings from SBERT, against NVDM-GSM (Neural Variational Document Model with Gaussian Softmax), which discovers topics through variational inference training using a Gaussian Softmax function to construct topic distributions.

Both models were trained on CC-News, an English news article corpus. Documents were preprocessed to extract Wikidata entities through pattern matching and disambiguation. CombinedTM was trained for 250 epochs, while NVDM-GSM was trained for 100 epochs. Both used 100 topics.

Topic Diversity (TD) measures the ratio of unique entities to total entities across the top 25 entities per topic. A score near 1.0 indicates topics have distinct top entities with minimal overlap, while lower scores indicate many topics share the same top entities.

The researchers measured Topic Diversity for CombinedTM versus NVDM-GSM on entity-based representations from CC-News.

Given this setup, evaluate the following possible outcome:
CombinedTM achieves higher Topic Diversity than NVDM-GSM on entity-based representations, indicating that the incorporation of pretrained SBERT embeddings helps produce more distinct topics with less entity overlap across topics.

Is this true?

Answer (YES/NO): NO